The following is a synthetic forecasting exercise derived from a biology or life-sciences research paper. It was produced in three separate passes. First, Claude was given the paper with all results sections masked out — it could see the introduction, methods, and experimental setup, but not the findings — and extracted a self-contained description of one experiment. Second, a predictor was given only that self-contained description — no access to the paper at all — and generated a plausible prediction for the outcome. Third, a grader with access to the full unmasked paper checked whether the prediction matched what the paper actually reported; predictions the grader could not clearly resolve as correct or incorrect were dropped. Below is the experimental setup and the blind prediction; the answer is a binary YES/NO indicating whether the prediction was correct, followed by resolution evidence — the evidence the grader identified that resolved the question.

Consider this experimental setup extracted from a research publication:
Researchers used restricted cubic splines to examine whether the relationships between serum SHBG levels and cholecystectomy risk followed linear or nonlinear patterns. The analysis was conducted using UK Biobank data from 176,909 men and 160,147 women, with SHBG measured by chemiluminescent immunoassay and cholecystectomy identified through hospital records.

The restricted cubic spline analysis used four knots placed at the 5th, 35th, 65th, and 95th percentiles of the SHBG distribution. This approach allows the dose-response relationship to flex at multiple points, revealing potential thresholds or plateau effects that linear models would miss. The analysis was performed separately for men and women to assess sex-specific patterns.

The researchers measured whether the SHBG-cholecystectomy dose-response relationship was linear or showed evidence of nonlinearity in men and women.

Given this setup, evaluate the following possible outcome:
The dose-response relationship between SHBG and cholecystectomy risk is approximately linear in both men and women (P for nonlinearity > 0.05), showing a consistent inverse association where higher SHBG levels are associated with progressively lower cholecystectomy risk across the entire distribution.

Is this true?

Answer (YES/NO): NO